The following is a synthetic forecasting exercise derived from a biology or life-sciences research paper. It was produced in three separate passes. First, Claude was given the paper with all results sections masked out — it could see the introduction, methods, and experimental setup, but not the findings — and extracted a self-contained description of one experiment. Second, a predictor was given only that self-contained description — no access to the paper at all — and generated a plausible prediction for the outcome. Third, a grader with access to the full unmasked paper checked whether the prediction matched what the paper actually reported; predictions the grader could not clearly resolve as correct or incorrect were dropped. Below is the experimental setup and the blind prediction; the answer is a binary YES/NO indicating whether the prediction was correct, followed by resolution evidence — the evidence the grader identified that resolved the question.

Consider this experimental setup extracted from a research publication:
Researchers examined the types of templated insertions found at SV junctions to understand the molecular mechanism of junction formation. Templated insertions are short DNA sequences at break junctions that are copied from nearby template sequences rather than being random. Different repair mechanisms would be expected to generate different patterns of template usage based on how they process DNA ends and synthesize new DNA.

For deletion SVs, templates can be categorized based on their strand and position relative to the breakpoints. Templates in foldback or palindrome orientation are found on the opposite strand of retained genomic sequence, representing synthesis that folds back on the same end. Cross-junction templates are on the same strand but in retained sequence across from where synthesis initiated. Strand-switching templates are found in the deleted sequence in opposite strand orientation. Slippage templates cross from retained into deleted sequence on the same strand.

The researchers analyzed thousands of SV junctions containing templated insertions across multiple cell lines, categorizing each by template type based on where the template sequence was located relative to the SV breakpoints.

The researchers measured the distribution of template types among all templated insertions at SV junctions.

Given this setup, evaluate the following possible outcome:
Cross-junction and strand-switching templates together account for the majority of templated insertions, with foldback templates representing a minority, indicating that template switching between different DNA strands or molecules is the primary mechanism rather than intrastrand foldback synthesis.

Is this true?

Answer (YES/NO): NO